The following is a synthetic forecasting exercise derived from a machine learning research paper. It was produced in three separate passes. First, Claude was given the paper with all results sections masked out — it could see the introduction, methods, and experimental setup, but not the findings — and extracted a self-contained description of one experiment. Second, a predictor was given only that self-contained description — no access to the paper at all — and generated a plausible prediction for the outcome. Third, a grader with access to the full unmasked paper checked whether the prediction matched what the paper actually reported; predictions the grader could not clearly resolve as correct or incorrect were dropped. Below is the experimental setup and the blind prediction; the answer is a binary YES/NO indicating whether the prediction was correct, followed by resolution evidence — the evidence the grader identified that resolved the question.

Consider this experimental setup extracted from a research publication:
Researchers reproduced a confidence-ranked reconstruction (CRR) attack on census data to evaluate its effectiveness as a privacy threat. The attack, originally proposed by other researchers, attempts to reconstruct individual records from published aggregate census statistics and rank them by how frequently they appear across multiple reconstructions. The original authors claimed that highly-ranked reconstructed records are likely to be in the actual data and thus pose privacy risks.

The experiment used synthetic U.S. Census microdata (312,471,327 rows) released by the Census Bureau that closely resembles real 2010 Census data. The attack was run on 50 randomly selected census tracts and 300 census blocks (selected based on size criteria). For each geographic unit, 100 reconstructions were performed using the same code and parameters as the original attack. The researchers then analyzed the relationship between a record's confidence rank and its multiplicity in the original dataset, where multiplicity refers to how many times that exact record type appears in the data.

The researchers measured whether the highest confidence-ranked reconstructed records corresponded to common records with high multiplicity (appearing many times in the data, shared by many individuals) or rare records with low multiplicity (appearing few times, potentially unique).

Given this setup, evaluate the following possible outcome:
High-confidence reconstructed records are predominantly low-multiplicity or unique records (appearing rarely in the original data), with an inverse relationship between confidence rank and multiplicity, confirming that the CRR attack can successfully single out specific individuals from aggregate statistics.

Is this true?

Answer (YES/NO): NO